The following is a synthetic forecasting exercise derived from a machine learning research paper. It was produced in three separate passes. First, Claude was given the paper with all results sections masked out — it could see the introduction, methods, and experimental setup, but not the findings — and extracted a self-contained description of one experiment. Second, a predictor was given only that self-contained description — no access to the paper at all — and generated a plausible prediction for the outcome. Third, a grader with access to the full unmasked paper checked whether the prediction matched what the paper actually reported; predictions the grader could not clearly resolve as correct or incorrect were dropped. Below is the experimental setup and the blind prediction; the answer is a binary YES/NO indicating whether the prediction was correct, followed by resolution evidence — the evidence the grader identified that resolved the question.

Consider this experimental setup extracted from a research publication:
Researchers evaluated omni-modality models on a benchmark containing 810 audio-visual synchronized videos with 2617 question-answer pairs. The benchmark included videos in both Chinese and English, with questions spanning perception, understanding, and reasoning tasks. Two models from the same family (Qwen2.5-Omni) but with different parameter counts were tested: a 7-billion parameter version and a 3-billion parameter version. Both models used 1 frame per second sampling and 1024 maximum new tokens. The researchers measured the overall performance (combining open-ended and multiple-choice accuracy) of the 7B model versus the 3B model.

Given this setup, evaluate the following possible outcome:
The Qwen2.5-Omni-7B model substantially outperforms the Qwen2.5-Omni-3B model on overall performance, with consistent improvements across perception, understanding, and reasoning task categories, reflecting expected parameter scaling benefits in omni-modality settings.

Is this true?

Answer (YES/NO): NO